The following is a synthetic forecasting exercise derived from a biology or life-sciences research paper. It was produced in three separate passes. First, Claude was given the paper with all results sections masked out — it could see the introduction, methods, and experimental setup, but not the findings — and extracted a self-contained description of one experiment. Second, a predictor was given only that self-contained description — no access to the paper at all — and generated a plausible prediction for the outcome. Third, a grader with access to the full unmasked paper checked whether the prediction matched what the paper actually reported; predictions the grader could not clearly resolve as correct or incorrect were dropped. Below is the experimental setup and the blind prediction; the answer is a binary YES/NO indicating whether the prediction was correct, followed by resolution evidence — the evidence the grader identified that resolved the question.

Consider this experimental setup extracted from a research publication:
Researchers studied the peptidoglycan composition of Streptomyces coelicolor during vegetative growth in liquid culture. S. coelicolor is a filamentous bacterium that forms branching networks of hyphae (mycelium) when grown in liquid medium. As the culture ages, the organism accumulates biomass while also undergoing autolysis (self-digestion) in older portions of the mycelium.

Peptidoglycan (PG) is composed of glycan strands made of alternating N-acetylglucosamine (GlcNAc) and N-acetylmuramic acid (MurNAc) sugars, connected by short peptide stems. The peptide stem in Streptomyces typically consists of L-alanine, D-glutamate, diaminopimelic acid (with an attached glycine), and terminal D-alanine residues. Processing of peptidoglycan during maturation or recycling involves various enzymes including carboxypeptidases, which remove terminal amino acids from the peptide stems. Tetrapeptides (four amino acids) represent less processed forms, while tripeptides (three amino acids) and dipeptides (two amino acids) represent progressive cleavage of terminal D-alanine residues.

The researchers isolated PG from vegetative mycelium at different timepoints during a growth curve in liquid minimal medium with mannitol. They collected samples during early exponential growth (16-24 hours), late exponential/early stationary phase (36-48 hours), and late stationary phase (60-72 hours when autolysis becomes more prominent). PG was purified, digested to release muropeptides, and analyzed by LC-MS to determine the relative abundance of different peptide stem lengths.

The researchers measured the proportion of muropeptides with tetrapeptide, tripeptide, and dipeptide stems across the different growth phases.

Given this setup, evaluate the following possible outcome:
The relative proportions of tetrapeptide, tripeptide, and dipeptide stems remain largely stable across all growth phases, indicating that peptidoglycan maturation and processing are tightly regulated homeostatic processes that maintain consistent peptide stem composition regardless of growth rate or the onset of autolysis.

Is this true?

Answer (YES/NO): NO